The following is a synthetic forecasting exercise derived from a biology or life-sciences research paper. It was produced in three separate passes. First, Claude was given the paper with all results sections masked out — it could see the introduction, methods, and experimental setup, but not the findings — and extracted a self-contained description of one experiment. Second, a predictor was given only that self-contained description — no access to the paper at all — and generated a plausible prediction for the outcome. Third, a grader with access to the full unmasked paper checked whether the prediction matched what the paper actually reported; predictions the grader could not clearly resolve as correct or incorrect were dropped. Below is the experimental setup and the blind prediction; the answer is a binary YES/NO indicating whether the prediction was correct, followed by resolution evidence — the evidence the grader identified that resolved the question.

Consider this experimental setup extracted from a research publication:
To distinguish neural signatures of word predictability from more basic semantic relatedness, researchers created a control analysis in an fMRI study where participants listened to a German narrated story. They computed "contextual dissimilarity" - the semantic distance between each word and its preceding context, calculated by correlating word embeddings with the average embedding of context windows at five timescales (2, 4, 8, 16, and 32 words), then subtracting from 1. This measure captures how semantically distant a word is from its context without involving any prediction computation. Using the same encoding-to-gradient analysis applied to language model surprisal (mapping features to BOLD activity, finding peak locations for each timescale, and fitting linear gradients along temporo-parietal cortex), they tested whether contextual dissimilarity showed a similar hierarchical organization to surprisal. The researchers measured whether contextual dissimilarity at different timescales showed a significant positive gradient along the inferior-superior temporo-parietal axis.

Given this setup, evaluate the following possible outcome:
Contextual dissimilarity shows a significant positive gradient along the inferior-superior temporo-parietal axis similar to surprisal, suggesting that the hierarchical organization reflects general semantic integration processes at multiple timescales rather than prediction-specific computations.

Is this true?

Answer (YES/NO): NO